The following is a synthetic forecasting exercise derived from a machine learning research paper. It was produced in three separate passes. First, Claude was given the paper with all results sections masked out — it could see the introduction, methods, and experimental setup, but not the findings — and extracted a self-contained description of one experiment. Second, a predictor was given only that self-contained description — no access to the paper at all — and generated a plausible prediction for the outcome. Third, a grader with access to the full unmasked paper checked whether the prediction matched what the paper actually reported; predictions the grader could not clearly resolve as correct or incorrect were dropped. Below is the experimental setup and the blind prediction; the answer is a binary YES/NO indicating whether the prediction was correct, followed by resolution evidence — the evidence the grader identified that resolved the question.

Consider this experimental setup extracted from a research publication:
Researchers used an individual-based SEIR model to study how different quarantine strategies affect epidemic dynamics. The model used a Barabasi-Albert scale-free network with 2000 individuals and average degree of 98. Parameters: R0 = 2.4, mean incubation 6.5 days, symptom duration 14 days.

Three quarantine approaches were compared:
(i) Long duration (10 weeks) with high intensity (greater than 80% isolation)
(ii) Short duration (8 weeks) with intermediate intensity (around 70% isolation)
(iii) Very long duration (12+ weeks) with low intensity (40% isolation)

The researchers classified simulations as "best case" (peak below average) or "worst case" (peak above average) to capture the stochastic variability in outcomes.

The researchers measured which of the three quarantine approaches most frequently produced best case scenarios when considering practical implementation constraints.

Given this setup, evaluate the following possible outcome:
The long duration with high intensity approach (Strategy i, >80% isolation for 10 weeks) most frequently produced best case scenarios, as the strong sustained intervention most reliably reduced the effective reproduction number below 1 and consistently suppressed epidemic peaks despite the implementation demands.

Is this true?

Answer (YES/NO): NO